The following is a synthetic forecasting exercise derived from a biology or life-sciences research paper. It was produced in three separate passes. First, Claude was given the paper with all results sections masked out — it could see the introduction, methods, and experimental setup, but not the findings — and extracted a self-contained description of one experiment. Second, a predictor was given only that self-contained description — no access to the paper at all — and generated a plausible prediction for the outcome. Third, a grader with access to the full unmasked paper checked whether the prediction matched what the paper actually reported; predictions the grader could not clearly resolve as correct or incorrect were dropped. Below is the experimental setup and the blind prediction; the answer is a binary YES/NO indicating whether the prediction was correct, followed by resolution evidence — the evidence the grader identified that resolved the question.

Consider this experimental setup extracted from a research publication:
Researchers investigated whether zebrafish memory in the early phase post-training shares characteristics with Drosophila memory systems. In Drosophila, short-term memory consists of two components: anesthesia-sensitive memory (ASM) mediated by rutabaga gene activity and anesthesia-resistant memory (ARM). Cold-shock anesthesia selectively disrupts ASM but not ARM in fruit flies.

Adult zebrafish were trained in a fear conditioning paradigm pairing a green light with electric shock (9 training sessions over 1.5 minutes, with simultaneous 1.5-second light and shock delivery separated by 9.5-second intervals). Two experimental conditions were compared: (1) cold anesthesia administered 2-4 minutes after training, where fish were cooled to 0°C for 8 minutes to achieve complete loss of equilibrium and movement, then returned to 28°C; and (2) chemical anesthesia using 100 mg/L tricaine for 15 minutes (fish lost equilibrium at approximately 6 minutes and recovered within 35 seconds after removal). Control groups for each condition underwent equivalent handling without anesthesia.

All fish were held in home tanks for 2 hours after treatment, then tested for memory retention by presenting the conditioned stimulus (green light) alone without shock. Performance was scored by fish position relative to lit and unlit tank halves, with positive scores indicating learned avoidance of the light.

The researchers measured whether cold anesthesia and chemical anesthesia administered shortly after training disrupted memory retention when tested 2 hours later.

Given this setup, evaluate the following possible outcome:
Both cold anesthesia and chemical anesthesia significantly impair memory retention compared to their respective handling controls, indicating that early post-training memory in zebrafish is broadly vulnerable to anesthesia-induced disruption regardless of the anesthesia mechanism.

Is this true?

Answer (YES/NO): NO